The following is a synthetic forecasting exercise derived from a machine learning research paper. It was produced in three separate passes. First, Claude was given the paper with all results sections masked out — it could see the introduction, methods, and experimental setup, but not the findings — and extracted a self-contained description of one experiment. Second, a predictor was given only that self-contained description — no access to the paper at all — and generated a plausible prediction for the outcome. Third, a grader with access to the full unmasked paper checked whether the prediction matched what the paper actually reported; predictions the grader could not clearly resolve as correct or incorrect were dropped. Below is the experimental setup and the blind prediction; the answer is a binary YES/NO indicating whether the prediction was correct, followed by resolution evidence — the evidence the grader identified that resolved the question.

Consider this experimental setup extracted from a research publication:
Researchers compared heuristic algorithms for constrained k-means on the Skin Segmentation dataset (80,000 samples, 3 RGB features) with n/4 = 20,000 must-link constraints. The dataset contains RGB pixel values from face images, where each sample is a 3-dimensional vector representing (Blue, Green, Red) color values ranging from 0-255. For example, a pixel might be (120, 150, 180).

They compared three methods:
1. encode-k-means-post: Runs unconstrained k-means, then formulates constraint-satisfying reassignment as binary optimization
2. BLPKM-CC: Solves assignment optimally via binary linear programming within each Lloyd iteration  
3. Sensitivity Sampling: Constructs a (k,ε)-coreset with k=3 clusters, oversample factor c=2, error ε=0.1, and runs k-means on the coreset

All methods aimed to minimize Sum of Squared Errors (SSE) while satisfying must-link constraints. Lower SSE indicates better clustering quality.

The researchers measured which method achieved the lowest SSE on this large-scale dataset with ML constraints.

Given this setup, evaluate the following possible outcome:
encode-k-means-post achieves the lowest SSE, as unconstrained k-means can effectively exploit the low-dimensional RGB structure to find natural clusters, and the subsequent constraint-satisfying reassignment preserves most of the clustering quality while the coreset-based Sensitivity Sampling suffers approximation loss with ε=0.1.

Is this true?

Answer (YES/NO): NO